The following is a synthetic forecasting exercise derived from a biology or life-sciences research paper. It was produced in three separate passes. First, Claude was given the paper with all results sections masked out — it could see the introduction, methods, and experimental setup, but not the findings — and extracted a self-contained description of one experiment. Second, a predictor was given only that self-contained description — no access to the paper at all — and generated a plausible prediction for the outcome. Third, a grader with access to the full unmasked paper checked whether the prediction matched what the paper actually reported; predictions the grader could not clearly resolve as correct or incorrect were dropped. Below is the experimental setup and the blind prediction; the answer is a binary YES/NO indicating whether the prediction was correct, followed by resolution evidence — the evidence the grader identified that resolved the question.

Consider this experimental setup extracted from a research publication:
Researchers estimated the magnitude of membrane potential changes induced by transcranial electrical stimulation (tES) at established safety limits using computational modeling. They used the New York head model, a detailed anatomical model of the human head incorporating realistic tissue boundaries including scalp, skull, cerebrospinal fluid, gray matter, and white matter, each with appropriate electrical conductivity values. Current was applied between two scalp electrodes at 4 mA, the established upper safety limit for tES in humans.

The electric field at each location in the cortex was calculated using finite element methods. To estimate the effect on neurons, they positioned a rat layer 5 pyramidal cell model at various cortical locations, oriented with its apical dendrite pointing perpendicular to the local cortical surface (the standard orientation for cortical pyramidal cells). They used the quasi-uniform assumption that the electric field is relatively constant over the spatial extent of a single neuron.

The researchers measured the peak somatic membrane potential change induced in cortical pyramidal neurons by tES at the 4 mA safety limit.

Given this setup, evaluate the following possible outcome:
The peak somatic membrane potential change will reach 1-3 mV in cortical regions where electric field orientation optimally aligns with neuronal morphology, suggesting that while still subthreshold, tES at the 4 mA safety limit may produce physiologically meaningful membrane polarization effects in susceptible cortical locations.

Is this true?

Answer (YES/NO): NO